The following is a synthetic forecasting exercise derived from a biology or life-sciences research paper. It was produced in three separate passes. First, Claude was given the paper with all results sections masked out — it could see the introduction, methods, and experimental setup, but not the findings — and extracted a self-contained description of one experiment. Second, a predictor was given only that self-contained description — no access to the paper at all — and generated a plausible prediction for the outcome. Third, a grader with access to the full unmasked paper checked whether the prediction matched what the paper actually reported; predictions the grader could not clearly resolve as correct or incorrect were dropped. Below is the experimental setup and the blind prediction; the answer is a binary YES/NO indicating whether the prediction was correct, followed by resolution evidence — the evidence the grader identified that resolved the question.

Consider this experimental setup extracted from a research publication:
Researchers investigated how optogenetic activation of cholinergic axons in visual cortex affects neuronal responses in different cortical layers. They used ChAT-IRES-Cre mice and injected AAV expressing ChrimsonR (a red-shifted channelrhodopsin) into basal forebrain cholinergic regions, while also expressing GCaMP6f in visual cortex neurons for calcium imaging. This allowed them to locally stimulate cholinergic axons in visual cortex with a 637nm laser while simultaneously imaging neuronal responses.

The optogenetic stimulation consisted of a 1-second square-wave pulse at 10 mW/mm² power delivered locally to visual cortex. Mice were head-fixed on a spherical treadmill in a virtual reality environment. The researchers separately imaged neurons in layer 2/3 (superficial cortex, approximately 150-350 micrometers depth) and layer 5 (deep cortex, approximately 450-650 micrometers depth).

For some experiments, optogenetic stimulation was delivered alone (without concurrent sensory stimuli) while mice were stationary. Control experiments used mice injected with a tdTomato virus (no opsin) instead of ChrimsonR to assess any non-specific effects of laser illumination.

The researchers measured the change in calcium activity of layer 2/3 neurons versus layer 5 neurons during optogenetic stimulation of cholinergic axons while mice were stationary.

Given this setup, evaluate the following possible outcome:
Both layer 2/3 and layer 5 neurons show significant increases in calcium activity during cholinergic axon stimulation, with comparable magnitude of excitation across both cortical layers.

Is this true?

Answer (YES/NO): NO